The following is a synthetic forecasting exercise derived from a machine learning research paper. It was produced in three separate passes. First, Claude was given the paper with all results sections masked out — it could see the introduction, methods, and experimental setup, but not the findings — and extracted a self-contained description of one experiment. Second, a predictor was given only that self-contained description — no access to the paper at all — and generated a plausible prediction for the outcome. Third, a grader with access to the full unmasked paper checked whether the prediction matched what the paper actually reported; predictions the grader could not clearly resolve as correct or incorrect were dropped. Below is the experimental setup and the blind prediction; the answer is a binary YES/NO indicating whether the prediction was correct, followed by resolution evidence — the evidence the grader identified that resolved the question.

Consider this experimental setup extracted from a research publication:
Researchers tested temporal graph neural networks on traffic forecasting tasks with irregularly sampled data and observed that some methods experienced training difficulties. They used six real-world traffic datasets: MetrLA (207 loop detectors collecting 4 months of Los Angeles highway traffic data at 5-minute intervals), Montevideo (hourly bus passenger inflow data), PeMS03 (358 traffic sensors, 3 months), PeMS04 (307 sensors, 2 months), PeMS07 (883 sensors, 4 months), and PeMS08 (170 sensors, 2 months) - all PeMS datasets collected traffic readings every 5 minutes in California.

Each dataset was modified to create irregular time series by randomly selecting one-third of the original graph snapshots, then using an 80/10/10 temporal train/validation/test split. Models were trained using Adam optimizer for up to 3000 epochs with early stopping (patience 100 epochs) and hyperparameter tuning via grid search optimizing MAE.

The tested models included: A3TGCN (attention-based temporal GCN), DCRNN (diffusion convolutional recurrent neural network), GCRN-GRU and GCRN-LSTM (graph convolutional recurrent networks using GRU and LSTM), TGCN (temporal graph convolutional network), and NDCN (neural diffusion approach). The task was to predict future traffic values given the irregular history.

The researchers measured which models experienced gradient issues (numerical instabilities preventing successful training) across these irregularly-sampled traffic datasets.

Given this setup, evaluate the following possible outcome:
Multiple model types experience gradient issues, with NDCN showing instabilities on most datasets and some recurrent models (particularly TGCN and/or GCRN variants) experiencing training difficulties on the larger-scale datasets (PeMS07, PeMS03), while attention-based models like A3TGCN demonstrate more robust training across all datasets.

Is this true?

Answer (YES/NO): NO